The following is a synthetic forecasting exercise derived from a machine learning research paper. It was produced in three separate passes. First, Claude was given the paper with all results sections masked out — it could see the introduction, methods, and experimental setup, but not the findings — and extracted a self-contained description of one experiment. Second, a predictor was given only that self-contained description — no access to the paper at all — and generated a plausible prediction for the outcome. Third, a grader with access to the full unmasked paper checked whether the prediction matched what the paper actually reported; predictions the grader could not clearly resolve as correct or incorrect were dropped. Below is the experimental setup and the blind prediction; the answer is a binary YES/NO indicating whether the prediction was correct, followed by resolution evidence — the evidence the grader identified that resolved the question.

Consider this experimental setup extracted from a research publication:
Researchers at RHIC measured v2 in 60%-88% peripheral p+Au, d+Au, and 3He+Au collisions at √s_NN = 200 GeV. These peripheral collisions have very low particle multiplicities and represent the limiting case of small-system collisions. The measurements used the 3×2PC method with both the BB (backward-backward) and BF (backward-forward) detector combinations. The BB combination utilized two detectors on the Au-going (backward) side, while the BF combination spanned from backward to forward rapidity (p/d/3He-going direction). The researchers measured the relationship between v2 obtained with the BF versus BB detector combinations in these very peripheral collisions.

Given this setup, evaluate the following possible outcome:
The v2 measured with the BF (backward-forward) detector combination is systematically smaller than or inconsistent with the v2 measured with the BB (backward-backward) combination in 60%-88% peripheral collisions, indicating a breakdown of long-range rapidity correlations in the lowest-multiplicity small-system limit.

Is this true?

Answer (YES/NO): NO